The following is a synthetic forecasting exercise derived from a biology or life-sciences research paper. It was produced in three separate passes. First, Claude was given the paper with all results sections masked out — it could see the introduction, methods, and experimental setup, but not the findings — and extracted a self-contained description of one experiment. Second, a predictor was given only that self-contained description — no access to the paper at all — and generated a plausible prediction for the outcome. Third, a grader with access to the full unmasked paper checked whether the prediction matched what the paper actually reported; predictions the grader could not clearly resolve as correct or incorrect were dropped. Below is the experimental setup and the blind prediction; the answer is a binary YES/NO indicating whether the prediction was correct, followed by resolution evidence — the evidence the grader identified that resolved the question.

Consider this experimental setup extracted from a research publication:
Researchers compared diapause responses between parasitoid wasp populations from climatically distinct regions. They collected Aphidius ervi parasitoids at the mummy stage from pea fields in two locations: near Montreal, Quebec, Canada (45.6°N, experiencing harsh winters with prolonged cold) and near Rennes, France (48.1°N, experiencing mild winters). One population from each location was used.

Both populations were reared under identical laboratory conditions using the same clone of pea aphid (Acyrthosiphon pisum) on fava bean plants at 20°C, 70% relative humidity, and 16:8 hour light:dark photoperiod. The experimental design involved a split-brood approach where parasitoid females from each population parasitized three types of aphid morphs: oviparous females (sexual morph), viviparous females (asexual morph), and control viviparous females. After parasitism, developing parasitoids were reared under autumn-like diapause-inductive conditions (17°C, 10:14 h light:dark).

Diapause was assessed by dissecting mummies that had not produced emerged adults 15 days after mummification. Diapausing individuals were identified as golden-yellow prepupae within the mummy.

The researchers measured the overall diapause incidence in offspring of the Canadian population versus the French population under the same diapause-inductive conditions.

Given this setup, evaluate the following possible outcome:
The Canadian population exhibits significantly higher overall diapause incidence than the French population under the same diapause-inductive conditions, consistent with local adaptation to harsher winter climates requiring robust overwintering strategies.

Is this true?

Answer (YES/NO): YES